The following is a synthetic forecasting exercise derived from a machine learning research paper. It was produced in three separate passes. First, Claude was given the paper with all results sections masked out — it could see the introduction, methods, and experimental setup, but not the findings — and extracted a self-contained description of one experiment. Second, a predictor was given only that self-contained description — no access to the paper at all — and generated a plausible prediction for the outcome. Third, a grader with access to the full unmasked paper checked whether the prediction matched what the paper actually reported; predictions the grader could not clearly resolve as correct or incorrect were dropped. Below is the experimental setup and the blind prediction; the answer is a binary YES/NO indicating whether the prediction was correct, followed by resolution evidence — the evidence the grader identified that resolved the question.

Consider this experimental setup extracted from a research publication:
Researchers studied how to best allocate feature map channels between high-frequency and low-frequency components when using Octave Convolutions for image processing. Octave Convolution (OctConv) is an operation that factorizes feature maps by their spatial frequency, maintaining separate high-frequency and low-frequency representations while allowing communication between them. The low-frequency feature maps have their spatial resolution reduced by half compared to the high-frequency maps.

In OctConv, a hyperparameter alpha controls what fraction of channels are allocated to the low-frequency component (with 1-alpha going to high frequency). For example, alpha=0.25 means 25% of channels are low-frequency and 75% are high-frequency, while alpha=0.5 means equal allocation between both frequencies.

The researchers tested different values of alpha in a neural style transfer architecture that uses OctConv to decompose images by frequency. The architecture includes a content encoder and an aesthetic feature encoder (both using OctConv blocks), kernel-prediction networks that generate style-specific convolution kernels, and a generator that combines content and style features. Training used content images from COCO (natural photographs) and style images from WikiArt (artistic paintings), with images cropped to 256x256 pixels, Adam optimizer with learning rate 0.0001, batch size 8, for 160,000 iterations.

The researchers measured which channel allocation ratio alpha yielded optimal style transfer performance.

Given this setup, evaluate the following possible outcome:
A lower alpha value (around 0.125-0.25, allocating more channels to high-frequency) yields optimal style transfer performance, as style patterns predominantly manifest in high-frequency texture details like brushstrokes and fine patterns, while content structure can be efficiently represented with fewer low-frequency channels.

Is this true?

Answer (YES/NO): NO